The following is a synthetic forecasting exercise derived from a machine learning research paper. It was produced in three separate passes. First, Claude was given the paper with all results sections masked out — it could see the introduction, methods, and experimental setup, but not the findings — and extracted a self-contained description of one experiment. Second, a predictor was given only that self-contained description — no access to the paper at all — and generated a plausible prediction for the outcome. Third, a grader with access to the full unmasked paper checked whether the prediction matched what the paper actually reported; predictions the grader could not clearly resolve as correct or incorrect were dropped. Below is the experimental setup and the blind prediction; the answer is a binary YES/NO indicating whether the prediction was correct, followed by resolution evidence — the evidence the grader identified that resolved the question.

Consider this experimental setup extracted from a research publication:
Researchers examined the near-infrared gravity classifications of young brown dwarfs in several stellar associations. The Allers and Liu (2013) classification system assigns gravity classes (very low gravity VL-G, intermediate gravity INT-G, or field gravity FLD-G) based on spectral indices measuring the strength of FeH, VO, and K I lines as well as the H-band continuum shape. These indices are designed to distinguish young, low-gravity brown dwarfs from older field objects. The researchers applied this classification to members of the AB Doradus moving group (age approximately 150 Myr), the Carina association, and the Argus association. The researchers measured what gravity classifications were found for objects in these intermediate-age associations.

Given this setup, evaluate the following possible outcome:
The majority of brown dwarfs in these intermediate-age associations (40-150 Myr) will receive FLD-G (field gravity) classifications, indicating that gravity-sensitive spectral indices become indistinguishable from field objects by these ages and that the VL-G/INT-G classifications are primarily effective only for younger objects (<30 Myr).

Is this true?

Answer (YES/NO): NO